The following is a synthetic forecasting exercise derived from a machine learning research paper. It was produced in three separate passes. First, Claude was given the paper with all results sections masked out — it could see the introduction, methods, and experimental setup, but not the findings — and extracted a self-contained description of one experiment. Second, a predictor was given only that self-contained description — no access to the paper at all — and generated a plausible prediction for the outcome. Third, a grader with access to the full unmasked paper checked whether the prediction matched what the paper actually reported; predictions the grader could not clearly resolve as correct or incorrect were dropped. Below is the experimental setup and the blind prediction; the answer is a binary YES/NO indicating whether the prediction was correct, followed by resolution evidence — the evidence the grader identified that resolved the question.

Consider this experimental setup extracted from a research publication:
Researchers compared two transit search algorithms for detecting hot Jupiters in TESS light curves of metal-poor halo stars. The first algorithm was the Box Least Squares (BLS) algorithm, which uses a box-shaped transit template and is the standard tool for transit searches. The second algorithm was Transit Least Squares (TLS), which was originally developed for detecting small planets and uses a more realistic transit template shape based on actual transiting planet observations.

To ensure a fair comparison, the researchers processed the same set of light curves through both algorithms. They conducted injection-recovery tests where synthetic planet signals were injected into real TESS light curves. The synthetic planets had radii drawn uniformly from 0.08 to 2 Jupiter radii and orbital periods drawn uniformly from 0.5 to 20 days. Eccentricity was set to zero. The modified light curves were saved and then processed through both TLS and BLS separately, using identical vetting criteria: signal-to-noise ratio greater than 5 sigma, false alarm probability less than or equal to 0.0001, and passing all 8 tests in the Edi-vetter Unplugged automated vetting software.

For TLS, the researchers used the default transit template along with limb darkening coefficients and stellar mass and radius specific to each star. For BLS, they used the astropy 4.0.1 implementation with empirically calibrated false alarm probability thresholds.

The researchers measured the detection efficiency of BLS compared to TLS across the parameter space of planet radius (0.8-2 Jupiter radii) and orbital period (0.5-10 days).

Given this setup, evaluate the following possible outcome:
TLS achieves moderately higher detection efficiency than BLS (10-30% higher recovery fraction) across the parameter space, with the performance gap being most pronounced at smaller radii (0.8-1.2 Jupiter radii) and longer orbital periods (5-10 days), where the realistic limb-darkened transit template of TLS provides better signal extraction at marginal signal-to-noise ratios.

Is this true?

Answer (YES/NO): NO